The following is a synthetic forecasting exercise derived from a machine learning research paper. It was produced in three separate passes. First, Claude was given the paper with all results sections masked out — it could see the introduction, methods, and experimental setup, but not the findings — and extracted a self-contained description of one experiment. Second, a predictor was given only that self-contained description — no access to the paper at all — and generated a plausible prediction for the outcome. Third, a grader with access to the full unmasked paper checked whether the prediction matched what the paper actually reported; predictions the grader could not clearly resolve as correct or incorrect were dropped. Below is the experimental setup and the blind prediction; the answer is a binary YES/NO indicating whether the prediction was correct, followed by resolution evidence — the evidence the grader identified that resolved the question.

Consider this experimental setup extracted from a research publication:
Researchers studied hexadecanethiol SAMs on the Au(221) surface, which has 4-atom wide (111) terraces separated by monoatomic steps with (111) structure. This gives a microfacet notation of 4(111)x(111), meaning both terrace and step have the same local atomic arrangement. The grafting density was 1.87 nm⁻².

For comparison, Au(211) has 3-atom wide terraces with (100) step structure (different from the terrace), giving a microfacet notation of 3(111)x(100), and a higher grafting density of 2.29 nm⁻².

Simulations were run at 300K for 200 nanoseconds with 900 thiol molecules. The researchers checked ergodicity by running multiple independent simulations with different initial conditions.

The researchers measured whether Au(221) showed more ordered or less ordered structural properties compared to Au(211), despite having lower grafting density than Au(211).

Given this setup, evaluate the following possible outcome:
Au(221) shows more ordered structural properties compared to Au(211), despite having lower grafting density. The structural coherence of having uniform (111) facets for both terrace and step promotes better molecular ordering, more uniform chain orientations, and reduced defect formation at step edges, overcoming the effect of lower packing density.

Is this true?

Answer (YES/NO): NO